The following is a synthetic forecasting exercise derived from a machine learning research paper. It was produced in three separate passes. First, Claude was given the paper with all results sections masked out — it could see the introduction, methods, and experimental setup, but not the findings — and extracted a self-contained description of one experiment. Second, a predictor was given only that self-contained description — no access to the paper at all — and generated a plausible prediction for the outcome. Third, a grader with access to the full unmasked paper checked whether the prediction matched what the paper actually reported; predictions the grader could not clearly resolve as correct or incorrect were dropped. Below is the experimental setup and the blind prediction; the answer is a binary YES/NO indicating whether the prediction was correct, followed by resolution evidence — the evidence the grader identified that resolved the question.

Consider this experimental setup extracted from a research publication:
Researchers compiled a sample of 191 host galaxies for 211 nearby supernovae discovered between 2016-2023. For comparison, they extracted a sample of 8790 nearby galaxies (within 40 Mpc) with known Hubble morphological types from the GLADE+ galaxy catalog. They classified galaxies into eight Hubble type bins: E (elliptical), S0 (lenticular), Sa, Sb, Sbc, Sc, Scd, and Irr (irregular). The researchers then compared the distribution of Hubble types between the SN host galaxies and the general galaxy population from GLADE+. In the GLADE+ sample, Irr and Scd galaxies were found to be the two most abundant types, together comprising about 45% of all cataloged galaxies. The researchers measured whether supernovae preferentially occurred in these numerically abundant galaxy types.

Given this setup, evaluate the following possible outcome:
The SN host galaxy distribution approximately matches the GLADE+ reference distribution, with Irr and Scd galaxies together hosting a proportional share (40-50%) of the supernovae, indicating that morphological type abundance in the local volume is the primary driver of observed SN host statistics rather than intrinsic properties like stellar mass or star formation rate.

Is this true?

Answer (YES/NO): NO